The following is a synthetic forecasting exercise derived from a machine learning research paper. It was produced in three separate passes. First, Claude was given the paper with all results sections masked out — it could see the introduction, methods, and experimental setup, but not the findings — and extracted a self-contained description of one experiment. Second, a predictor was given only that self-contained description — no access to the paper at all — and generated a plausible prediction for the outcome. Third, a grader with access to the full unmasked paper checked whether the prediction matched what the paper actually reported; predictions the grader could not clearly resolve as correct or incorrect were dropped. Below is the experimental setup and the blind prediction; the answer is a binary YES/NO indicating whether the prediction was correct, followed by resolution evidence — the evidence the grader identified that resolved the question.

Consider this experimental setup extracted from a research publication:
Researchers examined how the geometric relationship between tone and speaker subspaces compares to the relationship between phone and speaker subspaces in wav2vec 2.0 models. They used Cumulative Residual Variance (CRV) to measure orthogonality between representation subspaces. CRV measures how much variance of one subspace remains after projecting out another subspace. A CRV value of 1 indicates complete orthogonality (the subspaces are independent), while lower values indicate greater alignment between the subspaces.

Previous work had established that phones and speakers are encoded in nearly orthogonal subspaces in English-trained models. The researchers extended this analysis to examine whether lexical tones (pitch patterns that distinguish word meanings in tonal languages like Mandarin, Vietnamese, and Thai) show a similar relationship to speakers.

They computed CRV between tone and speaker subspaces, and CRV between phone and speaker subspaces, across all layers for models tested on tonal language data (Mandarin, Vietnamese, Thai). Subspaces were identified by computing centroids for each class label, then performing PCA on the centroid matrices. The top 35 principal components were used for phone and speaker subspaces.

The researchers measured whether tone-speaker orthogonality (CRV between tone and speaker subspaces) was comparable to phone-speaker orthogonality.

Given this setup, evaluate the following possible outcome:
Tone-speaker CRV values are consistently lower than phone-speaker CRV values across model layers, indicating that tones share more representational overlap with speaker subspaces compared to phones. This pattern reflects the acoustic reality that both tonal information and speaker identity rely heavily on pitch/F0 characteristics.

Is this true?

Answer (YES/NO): YES